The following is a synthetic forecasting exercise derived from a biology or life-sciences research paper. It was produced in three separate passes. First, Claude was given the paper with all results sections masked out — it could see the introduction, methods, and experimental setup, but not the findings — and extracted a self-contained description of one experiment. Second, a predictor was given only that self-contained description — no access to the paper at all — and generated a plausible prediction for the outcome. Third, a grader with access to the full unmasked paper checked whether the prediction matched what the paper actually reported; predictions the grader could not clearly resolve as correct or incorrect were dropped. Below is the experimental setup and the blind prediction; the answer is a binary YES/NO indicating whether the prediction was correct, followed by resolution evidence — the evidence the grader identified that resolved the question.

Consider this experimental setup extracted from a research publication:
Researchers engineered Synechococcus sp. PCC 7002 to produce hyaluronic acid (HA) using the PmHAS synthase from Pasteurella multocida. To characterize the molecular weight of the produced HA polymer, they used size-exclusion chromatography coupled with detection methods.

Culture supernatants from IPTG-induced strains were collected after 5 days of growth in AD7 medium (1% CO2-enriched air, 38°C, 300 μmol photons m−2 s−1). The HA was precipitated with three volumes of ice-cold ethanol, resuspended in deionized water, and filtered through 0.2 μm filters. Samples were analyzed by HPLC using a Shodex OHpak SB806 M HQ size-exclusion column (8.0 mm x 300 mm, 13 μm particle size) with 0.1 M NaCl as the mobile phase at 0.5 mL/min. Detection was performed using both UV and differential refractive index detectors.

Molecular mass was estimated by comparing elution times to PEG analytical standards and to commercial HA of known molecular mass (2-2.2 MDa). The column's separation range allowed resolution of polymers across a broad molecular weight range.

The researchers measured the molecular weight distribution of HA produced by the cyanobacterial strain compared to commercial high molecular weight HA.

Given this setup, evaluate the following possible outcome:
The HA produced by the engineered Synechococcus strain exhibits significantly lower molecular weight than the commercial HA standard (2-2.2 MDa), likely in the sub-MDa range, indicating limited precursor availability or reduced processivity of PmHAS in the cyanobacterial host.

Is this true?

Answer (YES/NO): NO